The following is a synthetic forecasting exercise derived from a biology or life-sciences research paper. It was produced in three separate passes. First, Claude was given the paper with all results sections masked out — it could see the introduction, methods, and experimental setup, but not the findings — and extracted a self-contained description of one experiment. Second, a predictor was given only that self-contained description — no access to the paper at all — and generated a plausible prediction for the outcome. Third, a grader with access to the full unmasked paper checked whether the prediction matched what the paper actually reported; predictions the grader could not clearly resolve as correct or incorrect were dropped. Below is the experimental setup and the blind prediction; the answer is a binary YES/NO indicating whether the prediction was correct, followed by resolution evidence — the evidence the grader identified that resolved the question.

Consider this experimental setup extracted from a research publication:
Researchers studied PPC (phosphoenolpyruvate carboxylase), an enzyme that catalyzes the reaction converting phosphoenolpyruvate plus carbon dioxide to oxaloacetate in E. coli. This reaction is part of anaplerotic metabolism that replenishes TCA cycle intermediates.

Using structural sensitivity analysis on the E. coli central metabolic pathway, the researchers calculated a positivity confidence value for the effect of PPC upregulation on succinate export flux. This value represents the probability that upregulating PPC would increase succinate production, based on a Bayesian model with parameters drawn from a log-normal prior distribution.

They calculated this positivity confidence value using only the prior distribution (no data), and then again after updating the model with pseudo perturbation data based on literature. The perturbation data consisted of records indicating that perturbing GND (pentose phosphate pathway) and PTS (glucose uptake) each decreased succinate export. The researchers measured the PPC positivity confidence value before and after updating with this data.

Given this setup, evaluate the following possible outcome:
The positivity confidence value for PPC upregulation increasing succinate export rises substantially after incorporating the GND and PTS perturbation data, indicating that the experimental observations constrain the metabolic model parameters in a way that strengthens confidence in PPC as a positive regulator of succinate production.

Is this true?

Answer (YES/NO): YES